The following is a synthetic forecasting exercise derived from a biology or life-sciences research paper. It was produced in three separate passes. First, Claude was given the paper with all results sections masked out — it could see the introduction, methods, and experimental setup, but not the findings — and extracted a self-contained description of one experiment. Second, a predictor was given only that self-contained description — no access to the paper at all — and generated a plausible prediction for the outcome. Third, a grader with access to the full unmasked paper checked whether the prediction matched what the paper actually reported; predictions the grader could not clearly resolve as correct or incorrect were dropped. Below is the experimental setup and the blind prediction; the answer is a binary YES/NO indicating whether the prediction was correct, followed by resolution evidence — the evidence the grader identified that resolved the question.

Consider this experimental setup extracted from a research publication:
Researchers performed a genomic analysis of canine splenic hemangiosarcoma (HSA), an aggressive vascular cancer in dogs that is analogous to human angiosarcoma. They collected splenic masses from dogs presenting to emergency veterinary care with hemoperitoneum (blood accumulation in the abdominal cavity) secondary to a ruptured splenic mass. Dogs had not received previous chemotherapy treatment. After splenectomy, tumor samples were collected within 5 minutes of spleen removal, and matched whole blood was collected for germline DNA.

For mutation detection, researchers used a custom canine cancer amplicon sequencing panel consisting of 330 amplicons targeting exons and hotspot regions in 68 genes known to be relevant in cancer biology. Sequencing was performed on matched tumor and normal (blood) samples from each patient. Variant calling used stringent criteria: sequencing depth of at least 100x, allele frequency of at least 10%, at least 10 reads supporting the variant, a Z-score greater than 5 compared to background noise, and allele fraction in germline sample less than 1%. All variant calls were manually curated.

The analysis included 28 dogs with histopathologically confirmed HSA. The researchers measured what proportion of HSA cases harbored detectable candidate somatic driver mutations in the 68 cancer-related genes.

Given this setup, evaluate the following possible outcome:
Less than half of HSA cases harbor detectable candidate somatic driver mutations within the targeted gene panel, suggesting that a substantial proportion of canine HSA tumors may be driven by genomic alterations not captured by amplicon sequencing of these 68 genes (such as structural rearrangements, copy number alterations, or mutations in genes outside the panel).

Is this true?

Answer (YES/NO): NO